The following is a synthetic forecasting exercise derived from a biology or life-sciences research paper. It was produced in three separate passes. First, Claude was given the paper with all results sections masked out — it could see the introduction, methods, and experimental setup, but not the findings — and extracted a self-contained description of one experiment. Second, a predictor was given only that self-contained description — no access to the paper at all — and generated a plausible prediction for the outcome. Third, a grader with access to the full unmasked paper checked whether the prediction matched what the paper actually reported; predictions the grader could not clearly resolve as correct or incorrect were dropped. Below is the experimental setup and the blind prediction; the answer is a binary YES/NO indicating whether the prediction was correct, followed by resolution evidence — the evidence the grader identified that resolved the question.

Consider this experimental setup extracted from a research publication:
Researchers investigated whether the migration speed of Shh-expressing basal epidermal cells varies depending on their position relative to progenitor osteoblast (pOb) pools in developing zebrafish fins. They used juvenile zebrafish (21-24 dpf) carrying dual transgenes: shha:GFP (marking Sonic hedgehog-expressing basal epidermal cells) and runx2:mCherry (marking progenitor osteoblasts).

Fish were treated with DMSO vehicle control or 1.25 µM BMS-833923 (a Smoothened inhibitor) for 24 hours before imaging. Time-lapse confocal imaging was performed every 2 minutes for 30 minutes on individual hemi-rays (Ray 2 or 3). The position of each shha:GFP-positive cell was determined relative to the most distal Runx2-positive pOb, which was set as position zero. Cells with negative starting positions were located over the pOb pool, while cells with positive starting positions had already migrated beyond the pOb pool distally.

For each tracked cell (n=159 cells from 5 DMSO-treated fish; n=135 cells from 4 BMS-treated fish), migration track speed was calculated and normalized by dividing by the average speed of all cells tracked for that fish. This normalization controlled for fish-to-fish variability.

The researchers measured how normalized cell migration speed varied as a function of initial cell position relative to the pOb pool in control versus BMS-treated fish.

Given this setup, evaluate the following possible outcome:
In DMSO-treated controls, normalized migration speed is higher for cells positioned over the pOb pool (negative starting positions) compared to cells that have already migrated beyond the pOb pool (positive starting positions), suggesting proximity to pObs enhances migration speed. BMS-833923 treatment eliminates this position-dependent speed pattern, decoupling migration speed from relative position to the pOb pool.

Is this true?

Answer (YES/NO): NO